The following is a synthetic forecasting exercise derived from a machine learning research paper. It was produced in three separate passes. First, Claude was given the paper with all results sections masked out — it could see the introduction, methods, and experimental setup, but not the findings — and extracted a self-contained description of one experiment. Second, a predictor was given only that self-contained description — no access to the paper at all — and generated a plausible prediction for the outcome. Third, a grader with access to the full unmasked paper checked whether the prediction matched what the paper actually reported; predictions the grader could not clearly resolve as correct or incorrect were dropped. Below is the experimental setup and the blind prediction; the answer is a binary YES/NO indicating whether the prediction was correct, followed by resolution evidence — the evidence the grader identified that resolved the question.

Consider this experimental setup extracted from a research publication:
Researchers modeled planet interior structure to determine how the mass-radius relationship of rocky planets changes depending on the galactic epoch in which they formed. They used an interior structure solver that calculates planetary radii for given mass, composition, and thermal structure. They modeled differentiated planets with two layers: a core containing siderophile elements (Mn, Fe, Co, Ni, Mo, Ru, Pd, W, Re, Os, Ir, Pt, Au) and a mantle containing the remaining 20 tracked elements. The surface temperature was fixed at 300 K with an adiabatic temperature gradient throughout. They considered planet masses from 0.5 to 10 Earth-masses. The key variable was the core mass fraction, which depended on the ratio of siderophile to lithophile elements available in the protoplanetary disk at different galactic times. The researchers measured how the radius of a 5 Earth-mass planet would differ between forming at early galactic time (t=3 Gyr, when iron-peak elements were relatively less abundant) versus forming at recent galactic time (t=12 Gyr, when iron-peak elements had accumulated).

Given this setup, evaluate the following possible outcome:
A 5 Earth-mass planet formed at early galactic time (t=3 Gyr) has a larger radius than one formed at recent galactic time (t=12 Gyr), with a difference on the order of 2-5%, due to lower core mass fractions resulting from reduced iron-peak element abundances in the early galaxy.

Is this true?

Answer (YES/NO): NO